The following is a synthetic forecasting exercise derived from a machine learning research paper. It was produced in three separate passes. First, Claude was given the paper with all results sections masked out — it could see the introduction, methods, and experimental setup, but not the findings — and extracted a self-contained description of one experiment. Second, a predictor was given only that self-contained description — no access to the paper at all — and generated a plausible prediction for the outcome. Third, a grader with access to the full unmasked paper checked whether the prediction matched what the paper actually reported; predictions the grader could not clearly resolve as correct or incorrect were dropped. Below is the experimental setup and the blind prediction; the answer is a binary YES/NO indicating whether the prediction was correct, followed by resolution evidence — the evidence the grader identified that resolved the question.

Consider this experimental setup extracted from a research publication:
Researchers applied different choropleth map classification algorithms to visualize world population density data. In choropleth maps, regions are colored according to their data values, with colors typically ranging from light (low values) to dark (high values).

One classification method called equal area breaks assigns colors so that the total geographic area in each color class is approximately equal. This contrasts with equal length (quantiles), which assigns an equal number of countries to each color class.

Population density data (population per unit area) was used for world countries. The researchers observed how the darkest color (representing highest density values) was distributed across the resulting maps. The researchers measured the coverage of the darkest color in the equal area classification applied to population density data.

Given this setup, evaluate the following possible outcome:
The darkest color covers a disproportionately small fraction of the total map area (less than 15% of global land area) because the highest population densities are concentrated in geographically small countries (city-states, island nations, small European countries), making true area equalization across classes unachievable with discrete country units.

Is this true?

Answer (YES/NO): NO